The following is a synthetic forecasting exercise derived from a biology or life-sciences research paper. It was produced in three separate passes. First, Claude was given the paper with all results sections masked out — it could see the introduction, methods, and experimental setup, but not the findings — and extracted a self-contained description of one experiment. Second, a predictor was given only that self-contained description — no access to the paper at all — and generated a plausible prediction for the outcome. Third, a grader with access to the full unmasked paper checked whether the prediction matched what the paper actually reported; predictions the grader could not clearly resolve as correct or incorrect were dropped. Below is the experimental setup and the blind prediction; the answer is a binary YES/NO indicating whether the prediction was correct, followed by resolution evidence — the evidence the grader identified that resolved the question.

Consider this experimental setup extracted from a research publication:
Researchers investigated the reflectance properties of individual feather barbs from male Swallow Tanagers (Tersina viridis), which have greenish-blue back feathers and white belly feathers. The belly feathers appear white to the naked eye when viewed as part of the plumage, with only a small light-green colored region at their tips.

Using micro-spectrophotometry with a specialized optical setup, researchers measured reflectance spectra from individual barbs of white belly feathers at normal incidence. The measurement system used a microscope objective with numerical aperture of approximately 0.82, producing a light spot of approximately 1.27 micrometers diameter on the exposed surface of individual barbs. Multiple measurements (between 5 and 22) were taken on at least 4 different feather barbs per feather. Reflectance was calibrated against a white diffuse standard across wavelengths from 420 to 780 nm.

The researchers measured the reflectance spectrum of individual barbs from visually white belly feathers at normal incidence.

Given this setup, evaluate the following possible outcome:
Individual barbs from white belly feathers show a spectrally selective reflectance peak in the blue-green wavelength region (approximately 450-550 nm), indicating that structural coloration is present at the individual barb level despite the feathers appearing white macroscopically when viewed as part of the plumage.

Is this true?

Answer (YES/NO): YES